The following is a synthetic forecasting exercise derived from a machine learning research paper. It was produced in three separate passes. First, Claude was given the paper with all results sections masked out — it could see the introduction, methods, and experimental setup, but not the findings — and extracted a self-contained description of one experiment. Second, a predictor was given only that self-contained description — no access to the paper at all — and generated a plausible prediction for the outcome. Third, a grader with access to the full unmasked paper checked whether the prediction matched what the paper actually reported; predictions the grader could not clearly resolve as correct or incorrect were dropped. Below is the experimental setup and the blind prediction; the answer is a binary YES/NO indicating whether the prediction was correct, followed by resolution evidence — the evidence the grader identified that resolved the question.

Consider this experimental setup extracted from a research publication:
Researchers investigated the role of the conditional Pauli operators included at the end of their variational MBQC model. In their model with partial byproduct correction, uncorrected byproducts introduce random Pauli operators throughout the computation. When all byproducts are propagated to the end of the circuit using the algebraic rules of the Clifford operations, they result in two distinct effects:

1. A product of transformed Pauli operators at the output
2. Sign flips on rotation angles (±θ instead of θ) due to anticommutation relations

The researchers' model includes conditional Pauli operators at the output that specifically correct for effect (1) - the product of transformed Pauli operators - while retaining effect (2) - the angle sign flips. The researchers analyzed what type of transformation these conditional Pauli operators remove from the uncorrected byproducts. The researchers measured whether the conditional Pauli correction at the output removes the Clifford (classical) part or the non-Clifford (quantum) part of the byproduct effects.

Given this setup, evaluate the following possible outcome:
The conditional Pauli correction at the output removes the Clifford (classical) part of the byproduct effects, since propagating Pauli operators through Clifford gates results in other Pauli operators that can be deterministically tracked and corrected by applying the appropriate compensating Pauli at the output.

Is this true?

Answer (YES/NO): YES